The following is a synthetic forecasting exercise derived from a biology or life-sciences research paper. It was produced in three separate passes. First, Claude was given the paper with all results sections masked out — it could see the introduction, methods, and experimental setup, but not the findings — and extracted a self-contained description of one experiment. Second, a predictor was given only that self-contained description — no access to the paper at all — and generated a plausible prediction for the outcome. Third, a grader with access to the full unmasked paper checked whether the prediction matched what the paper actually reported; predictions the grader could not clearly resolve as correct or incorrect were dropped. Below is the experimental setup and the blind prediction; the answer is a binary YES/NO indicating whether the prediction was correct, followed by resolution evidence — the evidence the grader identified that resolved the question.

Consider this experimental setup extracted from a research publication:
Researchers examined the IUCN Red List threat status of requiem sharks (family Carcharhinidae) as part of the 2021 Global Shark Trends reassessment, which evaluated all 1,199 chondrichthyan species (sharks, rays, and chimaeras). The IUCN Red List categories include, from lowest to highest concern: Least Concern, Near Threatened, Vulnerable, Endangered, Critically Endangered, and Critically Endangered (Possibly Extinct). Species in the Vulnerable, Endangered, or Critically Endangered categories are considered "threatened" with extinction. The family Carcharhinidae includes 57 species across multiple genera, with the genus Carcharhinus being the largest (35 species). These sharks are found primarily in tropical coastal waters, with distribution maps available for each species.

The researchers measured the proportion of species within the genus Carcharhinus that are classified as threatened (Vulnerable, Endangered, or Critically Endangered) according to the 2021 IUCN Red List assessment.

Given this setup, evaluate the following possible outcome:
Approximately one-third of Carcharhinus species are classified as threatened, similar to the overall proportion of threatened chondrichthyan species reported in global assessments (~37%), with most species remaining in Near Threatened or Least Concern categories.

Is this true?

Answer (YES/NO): NO